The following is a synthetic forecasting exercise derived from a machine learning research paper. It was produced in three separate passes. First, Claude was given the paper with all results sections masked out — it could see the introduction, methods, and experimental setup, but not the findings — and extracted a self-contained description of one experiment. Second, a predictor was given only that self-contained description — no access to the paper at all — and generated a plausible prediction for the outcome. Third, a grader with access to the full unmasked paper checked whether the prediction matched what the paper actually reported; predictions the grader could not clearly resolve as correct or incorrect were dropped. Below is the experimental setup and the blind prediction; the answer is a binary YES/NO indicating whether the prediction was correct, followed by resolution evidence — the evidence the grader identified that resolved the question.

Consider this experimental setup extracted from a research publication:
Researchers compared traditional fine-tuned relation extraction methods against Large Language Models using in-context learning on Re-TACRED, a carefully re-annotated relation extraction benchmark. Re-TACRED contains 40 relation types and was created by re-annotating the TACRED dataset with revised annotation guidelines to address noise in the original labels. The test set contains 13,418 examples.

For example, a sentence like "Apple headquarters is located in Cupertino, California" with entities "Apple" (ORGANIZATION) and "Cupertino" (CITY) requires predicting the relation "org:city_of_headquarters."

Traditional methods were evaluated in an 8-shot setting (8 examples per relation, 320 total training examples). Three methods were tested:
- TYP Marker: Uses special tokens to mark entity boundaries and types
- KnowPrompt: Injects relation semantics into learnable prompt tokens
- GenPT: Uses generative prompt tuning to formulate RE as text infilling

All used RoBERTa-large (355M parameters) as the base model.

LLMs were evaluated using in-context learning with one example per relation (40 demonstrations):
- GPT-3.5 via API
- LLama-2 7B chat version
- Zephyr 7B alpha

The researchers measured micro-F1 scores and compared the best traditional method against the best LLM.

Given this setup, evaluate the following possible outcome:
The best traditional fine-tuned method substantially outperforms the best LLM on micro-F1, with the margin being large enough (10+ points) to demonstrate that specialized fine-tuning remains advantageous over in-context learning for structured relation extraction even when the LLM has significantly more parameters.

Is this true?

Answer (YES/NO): YES